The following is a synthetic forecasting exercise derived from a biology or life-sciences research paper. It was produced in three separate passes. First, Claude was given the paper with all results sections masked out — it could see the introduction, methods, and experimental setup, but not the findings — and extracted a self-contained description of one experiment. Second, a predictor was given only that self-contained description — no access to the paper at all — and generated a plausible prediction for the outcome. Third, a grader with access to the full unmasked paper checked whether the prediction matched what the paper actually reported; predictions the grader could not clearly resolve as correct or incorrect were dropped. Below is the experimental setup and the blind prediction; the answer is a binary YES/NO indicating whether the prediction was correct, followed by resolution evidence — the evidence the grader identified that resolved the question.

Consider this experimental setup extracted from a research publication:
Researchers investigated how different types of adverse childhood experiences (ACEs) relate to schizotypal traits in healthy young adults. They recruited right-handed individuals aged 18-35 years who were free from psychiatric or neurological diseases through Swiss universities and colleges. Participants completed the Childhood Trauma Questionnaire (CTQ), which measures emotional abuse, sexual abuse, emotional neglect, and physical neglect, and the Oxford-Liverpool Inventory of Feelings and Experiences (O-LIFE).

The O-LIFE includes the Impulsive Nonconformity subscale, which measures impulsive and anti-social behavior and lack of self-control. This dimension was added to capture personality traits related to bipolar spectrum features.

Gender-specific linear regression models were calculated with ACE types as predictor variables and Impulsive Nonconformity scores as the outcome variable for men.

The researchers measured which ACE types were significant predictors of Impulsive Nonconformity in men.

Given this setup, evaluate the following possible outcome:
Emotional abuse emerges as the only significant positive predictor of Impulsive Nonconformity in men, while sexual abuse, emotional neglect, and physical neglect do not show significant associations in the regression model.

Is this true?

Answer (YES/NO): NO